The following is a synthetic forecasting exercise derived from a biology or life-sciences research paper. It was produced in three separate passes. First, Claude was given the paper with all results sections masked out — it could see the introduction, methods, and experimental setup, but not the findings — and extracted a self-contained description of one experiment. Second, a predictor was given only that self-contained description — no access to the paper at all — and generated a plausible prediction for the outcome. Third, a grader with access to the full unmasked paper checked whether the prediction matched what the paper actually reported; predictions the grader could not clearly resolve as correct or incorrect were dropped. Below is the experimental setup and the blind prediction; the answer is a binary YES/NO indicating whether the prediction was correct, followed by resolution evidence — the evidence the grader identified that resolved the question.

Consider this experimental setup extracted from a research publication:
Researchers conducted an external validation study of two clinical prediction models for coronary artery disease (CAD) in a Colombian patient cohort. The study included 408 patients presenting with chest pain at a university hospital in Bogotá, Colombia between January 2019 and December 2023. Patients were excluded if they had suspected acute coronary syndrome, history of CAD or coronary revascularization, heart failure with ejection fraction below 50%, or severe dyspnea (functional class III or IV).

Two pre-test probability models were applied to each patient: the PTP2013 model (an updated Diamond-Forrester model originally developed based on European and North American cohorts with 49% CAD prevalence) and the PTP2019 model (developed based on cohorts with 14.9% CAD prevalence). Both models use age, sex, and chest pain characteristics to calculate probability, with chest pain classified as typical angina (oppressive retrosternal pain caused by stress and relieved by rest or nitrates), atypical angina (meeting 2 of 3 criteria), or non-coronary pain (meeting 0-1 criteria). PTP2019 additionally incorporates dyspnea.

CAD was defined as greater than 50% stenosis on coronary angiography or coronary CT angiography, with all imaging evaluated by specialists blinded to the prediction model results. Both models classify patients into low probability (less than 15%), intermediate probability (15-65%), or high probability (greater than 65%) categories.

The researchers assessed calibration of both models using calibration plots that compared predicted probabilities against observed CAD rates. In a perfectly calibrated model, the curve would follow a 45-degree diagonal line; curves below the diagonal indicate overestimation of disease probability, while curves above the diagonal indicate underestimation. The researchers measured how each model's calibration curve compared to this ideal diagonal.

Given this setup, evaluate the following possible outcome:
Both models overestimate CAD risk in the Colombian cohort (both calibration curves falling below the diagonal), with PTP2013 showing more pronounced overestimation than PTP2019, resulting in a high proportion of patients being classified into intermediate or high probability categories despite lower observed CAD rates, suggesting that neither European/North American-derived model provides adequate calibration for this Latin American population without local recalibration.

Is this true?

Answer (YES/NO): NO